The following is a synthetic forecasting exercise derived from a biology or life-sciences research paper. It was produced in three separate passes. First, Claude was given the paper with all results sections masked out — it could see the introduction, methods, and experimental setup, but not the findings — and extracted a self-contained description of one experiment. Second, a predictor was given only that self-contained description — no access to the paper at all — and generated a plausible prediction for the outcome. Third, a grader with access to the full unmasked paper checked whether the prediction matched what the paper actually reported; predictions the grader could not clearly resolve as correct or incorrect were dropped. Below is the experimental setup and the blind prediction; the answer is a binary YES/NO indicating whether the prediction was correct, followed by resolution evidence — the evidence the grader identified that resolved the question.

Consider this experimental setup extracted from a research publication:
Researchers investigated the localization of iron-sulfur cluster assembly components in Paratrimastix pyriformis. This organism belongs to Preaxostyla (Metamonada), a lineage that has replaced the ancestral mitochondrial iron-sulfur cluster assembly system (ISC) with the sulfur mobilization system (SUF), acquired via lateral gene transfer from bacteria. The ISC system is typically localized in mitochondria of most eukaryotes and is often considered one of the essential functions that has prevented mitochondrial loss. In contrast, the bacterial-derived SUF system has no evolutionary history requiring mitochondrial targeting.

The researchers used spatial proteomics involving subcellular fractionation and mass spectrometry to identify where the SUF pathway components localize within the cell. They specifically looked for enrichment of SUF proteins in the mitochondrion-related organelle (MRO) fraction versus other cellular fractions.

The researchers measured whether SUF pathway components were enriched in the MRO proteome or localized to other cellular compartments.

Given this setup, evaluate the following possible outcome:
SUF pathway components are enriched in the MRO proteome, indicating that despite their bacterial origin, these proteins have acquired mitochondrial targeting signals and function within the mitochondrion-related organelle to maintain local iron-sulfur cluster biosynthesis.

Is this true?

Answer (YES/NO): NO